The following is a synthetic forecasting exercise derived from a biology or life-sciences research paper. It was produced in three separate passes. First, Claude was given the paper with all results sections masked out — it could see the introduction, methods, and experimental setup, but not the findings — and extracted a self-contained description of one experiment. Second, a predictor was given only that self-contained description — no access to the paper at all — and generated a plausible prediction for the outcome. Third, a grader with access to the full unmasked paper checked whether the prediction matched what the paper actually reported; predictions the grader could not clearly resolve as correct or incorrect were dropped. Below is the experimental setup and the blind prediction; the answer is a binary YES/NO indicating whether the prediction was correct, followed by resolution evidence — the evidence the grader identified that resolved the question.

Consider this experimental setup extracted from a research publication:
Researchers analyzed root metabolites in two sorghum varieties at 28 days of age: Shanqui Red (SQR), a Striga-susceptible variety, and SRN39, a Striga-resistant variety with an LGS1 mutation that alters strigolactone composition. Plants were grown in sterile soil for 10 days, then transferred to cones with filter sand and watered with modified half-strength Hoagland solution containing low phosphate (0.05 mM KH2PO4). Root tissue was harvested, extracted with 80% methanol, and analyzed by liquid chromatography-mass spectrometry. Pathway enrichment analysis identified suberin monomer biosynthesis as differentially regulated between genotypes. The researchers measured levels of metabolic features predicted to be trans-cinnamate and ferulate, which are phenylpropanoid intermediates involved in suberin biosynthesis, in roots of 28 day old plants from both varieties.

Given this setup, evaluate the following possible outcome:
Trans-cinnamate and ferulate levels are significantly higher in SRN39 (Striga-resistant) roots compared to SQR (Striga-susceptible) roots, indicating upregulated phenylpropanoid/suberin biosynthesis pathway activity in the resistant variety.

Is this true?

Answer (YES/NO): YES